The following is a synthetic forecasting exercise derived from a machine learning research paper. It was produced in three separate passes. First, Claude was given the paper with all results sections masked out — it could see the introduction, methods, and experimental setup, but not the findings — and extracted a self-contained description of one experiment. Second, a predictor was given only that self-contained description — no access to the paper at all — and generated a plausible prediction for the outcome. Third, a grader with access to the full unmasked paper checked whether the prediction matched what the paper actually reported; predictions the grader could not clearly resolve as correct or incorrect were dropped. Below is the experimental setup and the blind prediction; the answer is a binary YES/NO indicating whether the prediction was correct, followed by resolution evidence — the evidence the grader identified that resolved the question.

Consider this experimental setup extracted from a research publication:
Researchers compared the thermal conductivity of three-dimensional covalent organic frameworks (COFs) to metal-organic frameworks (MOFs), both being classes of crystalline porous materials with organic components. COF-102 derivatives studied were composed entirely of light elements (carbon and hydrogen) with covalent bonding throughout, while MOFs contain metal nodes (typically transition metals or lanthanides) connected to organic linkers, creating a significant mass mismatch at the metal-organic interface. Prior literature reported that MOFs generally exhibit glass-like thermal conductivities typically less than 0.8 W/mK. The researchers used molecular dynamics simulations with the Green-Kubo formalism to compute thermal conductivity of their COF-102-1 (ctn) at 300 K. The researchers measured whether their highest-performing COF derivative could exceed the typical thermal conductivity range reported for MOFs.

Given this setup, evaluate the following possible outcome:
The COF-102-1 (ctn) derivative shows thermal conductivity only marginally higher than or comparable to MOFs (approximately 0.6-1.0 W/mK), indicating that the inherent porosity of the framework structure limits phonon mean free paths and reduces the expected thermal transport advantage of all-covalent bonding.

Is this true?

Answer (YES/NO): NO